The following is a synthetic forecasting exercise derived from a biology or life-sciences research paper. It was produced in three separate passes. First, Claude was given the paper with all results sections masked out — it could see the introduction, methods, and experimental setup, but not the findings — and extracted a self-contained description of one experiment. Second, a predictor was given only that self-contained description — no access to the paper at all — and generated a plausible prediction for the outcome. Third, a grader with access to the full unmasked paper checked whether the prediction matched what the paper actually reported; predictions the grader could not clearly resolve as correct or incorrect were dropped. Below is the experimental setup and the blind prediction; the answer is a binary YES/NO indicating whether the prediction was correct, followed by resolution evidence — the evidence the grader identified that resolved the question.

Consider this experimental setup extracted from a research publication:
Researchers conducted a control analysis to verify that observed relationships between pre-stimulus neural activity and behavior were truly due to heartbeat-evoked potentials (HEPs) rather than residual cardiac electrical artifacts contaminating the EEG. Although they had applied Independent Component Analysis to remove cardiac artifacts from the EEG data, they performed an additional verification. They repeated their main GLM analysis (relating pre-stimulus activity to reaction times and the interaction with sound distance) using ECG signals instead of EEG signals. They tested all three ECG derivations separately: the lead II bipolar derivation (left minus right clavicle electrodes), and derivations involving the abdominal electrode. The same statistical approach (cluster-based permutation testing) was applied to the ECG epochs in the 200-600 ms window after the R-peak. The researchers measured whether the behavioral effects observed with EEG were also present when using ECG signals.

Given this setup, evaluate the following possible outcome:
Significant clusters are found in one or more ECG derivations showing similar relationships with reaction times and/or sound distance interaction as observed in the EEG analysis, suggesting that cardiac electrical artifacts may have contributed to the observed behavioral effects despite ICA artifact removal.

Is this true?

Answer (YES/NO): NO